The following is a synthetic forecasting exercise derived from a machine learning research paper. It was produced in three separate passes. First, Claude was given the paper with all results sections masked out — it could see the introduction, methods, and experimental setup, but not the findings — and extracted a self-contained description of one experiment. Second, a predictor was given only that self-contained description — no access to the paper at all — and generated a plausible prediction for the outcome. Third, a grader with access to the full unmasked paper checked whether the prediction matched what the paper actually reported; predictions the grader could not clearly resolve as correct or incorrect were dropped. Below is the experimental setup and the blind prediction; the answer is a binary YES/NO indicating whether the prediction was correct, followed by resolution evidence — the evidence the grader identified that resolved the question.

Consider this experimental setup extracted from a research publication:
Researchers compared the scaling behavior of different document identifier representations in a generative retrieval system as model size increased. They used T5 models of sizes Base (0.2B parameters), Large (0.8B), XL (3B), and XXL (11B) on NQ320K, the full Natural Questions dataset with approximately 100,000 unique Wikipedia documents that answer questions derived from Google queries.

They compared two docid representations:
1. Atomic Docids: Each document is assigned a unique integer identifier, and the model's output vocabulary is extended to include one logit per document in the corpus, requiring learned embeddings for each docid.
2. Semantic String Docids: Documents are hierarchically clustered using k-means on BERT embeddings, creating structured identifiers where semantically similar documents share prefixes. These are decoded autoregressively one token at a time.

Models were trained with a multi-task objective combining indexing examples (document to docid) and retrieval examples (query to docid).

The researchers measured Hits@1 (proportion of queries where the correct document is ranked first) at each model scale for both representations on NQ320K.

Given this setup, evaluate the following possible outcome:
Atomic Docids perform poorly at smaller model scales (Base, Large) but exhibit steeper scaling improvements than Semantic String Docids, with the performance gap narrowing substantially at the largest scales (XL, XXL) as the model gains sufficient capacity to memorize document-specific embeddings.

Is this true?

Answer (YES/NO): NO